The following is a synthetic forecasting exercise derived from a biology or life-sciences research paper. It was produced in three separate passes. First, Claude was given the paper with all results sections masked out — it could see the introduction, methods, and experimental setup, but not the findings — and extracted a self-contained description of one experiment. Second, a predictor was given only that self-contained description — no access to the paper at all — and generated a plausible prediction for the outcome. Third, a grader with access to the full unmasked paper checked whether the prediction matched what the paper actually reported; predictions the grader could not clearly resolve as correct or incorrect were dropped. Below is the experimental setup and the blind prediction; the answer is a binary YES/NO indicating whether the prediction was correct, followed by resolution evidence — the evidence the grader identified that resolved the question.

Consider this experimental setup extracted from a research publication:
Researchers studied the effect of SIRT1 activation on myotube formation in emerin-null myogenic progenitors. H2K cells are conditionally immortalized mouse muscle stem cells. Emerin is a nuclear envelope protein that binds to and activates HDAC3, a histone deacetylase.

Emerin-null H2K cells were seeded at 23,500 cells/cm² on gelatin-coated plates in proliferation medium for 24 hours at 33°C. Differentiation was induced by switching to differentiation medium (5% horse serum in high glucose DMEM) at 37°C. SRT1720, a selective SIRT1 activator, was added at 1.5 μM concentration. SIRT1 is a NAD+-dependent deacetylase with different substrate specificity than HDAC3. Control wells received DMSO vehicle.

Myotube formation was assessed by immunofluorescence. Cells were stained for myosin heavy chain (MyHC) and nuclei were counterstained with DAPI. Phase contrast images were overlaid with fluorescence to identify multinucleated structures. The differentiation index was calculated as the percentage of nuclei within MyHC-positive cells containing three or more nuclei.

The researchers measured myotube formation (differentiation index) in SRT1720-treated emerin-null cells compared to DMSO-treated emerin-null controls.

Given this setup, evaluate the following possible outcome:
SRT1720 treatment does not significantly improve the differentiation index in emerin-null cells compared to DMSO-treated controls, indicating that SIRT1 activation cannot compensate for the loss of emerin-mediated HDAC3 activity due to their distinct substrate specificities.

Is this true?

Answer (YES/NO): YES